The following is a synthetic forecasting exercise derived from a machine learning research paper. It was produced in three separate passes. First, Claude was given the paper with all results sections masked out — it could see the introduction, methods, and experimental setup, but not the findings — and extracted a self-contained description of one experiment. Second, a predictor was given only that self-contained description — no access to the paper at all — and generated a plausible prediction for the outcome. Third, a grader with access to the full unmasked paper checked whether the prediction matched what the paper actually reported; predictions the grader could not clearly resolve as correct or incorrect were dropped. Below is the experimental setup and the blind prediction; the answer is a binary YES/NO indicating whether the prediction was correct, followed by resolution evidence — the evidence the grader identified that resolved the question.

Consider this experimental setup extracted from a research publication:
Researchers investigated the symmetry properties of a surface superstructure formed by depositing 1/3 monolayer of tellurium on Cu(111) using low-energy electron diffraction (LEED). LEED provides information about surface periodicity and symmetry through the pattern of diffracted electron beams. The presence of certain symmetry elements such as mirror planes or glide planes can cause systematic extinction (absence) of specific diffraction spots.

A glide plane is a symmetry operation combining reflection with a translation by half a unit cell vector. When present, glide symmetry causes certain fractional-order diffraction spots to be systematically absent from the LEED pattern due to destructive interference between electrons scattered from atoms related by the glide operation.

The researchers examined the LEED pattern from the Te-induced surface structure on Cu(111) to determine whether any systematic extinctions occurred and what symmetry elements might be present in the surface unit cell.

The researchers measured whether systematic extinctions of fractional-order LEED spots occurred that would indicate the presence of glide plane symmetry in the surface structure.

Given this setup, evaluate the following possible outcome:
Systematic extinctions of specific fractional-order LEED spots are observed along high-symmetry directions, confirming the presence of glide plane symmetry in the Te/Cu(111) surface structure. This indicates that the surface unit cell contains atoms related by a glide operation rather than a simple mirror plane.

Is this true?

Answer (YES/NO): YES